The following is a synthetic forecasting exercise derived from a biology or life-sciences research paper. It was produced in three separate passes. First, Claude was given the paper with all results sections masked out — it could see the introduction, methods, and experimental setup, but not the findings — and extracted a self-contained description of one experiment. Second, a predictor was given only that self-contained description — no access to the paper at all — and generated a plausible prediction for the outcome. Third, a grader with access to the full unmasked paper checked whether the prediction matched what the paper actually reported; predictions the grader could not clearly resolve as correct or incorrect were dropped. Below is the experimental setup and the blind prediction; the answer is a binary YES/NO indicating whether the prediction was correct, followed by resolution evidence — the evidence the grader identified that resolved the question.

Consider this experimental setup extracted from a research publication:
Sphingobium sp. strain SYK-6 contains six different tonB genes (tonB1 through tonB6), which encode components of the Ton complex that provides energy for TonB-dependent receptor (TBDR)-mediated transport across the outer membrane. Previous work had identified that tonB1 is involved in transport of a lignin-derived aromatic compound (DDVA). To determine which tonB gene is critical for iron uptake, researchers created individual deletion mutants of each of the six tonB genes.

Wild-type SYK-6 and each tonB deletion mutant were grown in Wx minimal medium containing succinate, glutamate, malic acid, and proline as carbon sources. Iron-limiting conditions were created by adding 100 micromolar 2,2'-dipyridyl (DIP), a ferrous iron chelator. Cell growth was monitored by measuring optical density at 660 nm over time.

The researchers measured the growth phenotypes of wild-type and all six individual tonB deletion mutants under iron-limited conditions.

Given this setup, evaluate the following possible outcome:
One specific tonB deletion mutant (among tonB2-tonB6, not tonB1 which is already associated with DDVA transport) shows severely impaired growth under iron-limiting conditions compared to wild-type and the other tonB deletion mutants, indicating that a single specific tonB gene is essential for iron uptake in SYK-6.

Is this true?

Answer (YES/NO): YES